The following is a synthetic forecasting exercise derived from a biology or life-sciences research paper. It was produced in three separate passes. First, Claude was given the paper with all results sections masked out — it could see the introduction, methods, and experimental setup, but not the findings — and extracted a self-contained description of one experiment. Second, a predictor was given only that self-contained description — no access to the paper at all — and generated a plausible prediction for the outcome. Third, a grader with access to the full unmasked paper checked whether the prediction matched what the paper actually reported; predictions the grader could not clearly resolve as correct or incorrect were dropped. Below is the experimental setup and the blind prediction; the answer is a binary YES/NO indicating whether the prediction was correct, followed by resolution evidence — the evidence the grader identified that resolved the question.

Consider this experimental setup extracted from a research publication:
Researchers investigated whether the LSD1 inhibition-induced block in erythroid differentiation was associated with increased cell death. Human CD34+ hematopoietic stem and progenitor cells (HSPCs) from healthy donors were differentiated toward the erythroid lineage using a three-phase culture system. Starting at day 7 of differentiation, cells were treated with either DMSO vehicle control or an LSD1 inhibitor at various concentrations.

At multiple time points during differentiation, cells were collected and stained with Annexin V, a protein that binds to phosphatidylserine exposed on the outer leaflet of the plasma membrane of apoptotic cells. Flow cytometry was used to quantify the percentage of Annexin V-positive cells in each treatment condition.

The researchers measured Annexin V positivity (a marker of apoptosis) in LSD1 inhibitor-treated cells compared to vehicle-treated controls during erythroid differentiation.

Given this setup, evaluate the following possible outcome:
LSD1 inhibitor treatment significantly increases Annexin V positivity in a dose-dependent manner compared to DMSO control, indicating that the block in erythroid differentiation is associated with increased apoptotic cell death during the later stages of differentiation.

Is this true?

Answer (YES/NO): NO